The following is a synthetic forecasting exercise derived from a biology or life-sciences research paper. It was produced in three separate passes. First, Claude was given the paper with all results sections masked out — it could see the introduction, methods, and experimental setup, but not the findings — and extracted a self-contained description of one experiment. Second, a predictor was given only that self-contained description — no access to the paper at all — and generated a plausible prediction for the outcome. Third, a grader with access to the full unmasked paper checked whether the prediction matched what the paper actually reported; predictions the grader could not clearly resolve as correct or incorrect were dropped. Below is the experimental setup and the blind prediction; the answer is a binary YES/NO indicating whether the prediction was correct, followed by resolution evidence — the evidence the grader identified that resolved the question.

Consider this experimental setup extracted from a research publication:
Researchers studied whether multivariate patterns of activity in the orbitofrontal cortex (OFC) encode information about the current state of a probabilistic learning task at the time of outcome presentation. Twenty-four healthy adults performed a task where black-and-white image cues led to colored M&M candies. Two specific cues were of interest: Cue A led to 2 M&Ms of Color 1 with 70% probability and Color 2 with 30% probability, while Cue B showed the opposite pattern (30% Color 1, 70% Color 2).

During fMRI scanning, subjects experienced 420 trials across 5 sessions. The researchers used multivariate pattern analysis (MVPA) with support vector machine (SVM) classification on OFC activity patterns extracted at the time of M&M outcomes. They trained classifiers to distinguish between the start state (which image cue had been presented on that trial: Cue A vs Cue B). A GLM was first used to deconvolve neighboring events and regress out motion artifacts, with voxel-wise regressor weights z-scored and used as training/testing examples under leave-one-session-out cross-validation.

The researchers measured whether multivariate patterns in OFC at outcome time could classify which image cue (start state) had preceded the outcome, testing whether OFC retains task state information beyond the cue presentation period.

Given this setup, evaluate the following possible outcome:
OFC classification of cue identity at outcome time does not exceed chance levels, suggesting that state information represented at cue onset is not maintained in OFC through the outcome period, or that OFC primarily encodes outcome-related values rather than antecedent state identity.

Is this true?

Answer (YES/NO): YES